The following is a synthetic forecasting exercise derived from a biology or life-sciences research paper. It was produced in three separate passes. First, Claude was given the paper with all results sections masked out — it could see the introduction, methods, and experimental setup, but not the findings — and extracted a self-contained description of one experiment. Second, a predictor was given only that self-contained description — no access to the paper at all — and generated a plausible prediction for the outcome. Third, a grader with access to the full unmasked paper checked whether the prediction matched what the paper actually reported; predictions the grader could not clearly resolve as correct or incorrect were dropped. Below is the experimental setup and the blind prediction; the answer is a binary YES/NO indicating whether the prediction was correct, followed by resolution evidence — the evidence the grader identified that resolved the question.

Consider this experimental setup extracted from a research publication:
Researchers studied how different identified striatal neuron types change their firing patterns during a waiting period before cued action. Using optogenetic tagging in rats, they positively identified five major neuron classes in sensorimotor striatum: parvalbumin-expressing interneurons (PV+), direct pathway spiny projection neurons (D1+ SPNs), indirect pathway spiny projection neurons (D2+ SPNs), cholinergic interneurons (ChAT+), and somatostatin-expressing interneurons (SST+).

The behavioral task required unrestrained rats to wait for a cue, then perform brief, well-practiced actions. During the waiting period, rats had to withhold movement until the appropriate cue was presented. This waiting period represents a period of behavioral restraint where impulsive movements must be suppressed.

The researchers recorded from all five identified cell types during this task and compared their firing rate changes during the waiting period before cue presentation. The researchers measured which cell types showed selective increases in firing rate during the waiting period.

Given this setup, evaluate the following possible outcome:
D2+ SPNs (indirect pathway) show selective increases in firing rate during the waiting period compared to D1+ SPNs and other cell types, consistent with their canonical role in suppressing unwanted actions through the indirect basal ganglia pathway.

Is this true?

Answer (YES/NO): NO